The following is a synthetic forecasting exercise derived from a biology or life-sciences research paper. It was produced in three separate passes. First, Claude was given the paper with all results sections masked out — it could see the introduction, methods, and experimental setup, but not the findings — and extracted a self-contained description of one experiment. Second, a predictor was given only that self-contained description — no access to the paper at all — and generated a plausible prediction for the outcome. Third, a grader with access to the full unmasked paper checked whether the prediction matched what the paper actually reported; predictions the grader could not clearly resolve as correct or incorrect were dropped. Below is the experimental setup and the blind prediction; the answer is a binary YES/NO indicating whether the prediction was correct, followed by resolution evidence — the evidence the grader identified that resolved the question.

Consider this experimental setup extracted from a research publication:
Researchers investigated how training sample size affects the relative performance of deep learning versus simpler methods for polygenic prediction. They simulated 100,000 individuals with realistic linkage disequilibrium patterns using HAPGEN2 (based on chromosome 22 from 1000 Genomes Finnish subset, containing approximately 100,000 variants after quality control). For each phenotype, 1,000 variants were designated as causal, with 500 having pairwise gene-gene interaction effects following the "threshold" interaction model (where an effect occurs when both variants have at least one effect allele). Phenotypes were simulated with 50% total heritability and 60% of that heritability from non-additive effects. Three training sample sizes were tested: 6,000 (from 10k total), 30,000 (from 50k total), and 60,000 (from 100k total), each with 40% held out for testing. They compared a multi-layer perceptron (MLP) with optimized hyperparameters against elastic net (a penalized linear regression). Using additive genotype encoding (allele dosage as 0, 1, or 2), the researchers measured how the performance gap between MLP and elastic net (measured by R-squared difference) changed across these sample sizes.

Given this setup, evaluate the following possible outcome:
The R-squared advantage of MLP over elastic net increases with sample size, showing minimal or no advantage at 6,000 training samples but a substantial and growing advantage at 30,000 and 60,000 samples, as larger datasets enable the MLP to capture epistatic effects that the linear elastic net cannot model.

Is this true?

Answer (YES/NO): NO